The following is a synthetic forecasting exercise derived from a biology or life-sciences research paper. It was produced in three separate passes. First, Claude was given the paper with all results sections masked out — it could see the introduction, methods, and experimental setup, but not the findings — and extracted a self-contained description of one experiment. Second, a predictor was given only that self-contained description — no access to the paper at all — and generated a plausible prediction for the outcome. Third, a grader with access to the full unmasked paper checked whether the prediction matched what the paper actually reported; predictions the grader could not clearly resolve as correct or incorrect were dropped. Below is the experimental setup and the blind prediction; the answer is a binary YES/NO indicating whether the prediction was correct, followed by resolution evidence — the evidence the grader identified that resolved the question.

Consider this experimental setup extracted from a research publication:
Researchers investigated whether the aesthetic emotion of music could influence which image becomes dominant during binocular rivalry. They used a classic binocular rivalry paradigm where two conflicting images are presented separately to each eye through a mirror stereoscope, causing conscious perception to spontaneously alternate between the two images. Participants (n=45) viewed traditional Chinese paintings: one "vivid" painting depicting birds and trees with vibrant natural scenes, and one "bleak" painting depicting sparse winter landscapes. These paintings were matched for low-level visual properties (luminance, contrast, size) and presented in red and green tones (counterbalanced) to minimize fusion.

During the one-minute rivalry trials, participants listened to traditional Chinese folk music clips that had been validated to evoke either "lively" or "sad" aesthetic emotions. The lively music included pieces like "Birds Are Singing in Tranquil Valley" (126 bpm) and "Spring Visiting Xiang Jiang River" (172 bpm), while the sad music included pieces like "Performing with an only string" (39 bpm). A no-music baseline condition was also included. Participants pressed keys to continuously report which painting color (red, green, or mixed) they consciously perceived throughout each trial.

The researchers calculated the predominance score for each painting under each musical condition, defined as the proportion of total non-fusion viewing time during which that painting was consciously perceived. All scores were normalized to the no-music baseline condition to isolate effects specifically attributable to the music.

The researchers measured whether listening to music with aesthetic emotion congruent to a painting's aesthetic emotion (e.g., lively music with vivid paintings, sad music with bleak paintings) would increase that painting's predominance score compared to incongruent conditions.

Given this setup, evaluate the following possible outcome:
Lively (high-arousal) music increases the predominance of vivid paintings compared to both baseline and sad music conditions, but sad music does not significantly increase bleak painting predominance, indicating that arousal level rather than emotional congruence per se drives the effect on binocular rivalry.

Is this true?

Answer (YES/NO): NO